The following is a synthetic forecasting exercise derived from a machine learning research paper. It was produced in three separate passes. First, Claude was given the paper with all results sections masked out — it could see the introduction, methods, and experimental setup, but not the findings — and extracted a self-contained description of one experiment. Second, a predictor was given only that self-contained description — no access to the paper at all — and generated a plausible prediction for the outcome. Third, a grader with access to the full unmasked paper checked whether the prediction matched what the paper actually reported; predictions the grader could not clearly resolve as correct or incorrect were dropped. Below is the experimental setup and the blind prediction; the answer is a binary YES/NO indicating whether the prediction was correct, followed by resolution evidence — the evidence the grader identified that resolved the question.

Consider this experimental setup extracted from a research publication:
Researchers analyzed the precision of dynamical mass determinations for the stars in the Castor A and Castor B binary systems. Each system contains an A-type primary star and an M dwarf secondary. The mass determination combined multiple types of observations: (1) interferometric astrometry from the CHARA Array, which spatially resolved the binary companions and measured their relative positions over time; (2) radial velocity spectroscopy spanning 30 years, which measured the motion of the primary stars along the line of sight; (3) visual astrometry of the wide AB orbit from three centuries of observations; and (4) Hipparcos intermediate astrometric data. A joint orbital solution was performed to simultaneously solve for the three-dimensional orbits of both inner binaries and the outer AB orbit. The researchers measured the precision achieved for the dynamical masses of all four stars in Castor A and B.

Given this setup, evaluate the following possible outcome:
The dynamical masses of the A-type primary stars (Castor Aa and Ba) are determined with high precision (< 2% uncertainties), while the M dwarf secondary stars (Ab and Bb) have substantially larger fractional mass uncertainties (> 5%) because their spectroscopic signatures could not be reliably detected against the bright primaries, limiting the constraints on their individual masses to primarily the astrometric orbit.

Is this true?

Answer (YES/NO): NO